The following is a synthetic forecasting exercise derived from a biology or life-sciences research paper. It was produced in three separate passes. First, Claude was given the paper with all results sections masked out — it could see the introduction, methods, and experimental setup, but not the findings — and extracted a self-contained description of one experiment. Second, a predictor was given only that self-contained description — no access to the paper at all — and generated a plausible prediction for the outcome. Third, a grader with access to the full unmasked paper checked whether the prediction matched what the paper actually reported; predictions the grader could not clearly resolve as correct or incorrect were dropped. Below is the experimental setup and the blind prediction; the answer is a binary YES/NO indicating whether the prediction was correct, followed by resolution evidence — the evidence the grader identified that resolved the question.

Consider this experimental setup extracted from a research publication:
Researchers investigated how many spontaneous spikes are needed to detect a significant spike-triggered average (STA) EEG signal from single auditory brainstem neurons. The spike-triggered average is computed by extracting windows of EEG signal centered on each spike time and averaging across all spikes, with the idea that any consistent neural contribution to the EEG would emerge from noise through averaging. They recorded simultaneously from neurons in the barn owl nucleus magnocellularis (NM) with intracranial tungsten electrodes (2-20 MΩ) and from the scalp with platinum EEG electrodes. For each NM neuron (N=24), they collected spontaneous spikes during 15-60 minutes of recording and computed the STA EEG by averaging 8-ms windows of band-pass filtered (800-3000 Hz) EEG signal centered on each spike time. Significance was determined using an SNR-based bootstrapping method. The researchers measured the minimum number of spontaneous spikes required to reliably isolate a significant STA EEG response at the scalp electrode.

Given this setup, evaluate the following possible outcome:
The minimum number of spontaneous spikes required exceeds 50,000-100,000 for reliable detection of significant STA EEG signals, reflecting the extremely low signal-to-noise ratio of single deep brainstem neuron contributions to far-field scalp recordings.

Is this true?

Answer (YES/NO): NO